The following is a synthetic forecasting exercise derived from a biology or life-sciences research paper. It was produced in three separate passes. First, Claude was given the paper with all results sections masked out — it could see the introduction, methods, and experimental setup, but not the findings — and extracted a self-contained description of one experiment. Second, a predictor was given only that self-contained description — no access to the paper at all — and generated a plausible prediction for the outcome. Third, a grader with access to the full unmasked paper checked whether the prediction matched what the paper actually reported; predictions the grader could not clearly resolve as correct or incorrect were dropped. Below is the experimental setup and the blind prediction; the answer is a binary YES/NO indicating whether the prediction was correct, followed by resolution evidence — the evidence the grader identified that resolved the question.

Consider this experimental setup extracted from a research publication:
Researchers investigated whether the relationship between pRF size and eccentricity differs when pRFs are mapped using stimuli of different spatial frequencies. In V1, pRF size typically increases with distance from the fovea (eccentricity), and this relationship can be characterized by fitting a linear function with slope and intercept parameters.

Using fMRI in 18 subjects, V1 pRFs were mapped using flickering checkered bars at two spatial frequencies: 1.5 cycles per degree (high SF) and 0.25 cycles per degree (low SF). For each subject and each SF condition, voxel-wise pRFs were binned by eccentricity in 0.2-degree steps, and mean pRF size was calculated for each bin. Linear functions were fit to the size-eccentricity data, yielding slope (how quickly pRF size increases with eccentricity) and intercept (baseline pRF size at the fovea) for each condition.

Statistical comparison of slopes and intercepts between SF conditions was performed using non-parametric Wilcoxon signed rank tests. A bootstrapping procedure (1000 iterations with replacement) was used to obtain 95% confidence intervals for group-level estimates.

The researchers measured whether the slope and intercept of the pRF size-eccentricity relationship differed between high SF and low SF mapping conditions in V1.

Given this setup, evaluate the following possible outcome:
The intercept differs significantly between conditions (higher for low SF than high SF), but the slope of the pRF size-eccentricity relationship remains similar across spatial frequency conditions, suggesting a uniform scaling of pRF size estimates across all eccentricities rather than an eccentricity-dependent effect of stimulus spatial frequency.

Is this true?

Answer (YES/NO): NO